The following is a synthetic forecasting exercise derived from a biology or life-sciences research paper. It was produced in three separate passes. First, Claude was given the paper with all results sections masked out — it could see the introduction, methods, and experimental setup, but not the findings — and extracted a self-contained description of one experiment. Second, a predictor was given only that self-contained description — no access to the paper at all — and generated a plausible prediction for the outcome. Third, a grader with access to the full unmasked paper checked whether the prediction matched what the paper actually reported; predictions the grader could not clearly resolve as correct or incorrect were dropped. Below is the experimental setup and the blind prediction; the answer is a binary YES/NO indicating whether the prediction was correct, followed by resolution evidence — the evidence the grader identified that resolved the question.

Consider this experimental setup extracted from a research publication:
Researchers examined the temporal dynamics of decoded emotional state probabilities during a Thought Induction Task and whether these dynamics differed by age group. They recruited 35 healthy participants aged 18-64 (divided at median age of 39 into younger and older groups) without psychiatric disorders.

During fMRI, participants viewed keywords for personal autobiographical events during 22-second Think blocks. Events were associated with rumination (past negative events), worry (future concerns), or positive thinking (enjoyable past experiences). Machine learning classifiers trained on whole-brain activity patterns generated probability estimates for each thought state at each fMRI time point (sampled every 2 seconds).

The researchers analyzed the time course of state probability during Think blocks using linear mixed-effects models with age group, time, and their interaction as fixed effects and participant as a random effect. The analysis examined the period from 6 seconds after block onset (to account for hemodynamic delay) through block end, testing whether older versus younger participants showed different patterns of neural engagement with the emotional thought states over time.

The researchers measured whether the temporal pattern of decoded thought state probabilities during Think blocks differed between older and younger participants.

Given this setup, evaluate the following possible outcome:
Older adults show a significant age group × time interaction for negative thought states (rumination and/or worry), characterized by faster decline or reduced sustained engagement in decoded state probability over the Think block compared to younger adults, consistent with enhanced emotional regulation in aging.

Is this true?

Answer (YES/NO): NO